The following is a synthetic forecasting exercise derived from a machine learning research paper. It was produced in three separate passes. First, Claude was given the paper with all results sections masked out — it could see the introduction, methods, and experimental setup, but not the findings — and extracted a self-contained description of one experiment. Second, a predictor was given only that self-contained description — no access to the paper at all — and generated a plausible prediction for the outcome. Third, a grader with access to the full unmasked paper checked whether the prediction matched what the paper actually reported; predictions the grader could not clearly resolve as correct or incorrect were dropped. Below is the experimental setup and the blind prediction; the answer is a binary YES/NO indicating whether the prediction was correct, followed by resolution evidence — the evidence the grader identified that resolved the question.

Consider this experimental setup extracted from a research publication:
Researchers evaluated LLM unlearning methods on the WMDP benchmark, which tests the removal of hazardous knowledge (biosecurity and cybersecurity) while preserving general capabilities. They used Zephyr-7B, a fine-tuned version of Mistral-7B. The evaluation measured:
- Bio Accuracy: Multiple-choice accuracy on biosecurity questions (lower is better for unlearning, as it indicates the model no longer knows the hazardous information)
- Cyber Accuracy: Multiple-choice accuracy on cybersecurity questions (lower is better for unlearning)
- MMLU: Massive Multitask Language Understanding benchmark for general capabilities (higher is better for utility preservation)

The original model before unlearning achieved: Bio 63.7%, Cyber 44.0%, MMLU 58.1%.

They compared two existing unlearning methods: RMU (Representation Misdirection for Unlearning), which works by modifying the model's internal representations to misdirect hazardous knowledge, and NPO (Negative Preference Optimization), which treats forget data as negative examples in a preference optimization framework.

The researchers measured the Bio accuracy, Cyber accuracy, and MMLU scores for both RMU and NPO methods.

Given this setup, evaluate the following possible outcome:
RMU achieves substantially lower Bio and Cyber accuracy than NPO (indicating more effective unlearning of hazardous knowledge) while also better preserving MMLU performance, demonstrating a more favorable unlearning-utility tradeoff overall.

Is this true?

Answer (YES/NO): NO